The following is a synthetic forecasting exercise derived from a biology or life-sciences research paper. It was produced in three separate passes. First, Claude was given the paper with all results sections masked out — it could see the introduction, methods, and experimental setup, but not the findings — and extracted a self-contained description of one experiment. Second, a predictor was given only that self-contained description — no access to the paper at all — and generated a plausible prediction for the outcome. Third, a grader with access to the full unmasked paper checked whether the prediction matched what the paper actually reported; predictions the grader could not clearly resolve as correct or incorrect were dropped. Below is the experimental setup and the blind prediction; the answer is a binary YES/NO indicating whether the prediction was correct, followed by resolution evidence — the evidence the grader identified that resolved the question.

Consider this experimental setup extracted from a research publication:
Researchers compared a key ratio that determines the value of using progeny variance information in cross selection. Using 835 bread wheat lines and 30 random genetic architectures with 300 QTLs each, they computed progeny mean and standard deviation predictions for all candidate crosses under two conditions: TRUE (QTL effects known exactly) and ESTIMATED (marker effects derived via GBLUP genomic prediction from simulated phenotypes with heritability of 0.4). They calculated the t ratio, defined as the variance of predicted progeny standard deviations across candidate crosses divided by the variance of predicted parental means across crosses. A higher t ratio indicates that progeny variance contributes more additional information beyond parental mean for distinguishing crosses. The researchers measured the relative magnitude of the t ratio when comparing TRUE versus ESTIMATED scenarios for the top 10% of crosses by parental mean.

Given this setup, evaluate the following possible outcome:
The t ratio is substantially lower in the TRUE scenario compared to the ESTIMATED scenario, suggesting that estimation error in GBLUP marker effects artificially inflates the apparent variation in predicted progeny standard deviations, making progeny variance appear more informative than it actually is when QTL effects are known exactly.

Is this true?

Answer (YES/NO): NO